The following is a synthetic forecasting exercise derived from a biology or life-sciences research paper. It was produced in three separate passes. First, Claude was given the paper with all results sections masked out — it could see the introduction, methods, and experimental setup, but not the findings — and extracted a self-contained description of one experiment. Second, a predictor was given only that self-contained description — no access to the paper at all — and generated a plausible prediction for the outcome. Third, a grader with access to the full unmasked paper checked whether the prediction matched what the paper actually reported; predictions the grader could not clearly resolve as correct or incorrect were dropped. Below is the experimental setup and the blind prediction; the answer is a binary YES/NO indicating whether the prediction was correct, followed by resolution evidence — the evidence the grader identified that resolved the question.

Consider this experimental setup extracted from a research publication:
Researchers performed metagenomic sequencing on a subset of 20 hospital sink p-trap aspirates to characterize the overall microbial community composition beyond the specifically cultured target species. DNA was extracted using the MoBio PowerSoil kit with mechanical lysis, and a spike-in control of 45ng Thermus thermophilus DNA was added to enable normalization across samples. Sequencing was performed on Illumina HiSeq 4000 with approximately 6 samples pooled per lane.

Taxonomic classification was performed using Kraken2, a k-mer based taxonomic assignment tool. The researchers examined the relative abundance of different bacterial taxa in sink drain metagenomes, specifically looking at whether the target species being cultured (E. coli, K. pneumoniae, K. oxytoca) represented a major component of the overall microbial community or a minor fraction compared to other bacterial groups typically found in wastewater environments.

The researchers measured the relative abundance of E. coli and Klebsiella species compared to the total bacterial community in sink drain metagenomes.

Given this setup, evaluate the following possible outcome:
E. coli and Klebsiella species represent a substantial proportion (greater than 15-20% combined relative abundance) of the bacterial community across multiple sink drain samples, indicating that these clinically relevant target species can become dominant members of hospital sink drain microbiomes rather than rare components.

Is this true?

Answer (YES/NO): YES